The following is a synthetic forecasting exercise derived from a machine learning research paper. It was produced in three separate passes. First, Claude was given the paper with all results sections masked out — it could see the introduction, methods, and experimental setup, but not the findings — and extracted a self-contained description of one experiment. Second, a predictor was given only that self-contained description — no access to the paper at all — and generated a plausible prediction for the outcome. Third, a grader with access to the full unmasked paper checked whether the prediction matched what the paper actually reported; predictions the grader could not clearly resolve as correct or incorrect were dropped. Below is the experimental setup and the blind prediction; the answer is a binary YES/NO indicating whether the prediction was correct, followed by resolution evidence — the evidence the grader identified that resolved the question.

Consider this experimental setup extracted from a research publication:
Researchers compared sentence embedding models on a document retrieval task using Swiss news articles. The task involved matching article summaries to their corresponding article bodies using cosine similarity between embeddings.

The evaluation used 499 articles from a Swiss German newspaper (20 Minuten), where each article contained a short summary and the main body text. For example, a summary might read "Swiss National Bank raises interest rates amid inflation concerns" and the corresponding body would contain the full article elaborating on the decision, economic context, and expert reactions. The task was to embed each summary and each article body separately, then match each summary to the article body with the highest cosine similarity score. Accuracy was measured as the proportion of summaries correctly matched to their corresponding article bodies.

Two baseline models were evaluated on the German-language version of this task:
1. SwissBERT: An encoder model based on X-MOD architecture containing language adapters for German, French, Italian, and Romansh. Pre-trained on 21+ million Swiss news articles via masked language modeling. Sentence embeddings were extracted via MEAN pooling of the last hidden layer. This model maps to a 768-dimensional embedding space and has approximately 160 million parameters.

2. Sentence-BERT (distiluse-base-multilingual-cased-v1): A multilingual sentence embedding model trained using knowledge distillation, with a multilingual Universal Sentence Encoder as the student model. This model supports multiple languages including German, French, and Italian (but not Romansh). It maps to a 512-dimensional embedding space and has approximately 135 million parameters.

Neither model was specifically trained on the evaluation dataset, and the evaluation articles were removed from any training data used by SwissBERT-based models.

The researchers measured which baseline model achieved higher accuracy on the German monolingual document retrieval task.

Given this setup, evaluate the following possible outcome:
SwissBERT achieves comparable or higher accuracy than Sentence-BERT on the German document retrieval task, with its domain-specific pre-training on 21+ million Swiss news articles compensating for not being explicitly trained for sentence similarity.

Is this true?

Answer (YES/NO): NO